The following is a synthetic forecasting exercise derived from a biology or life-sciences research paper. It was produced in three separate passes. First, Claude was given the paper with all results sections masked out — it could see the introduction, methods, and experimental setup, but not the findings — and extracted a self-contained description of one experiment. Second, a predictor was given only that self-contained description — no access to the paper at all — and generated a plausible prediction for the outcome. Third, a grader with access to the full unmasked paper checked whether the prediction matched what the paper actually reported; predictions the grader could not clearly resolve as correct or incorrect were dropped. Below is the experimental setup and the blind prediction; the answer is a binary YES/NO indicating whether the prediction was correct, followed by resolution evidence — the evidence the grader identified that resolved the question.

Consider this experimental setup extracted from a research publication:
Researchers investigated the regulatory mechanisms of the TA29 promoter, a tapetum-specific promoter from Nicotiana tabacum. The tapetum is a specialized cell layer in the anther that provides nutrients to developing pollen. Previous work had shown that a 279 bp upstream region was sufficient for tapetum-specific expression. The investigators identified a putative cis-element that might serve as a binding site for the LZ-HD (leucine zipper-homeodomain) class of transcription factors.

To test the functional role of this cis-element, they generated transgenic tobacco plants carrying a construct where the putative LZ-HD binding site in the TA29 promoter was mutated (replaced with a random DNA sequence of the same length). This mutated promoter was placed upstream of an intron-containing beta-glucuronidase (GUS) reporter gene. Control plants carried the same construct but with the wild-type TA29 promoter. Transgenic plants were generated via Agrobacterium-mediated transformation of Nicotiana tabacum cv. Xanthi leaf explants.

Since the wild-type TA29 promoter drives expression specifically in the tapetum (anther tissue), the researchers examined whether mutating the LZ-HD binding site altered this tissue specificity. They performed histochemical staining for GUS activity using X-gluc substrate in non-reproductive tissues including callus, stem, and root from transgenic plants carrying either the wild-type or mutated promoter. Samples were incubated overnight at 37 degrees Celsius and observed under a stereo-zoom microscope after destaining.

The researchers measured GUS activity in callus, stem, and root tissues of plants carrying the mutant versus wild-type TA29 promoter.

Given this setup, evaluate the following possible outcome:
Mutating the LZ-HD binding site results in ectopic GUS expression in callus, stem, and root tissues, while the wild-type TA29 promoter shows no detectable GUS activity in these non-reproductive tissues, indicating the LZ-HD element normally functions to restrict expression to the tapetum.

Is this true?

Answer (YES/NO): NO